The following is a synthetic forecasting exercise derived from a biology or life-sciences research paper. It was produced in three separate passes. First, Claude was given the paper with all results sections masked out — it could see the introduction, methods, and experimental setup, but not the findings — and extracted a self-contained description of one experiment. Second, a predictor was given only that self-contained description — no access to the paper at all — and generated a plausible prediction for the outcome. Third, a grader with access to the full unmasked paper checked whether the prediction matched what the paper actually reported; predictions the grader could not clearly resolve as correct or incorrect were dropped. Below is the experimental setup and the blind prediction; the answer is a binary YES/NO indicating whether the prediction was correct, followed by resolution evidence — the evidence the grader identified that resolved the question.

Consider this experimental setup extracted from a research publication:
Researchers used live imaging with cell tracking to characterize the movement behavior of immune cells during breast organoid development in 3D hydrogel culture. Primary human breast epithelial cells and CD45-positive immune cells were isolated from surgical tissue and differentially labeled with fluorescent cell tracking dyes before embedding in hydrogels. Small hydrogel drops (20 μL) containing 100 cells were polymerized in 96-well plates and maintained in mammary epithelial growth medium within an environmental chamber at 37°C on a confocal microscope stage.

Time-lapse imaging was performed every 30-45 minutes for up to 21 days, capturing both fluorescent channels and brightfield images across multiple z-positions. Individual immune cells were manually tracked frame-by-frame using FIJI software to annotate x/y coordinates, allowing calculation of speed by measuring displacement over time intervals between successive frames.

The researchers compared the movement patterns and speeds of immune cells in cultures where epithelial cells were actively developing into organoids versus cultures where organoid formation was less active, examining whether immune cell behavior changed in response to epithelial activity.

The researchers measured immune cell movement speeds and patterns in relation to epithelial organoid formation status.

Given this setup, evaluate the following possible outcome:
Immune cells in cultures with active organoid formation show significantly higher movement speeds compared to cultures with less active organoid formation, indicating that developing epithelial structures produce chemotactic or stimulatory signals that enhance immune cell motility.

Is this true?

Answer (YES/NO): NO